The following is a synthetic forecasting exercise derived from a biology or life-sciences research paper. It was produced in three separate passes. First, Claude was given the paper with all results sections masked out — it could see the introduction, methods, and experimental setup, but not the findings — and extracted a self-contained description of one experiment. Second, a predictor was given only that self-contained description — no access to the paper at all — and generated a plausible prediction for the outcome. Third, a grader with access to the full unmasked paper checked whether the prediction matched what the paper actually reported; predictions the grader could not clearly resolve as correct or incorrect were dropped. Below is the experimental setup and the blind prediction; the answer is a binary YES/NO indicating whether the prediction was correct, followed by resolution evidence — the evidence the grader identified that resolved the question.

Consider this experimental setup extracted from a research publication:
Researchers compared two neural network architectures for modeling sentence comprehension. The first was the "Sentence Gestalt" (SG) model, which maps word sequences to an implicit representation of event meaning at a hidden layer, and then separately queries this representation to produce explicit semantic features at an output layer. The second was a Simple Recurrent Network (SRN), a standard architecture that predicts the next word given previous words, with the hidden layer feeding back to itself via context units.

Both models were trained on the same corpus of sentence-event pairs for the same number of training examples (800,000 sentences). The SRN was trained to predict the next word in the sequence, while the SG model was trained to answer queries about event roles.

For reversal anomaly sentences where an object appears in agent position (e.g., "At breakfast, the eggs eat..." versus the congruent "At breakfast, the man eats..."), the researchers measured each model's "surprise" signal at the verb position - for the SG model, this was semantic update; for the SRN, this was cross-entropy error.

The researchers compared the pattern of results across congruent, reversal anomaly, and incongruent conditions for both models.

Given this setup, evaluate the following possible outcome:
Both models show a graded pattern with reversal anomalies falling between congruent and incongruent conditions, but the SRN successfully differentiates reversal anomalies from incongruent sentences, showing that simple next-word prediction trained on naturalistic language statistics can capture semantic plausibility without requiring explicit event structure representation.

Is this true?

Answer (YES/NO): NO